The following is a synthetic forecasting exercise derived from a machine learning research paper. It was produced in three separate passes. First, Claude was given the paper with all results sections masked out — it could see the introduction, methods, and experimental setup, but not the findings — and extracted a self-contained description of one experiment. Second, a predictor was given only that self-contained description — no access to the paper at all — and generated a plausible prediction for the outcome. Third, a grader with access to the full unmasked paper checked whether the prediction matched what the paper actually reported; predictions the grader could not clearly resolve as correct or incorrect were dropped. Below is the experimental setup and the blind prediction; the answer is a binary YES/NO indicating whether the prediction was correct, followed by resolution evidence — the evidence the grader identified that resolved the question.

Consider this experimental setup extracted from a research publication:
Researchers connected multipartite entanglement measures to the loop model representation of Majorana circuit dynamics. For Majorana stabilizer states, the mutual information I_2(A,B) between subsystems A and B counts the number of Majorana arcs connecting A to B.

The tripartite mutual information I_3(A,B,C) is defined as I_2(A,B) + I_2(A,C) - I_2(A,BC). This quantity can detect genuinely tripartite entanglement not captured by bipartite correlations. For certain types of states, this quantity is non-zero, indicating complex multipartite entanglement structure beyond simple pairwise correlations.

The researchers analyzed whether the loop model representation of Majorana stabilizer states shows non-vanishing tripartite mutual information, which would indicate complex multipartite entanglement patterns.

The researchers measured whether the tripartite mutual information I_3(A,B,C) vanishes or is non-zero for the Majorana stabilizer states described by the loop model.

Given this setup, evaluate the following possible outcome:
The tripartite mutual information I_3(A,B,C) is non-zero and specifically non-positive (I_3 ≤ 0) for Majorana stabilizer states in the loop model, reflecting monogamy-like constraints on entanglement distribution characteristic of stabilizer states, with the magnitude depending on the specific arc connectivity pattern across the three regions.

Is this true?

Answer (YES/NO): NO